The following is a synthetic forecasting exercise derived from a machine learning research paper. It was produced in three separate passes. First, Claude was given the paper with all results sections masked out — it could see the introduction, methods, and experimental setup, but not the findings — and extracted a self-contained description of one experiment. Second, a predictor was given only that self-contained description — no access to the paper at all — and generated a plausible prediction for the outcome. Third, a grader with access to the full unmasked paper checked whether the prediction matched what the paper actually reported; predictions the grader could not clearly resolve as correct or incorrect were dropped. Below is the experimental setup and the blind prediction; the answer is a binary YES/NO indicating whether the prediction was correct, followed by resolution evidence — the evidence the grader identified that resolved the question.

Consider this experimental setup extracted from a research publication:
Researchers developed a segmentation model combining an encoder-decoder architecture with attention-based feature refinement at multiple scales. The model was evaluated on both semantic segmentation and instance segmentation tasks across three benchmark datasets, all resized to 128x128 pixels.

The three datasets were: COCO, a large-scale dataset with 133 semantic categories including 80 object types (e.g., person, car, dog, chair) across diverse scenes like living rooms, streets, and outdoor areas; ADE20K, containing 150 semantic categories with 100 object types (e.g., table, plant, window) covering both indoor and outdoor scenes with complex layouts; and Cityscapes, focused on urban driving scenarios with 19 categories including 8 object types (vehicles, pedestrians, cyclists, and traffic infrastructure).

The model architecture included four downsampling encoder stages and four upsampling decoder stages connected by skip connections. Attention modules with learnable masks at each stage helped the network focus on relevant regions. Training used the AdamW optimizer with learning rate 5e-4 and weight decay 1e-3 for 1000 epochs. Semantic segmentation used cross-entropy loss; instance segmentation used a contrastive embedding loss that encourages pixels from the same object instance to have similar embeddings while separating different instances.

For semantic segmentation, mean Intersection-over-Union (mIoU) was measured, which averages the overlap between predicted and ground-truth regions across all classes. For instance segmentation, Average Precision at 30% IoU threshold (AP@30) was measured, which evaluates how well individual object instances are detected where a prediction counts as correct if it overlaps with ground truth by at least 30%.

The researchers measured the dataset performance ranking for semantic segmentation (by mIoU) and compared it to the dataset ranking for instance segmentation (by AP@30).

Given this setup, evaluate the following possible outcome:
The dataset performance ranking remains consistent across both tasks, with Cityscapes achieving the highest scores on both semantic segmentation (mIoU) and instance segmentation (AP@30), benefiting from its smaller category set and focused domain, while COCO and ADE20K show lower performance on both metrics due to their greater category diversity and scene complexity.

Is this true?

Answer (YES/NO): NO